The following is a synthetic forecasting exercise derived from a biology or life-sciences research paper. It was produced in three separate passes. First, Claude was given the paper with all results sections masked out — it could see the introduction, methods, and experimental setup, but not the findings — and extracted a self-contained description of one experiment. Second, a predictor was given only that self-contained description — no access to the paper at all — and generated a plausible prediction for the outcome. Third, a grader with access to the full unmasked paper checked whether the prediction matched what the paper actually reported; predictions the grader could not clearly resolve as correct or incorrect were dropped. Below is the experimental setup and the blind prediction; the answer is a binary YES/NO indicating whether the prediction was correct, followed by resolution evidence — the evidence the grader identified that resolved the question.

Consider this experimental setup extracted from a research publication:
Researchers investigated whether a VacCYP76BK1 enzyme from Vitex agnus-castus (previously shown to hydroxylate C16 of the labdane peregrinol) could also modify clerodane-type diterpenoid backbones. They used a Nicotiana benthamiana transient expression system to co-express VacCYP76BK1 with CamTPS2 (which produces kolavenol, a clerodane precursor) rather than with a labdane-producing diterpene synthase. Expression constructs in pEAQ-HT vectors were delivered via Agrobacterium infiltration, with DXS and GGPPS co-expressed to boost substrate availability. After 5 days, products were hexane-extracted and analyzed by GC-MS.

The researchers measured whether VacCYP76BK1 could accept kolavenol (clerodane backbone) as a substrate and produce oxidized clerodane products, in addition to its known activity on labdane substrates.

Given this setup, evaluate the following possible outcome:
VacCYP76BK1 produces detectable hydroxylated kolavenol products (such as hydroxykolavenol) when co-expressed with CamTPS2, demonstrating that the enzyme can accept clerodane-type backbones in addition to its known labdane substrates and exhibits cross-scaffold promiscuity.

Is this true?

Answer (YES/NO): NO